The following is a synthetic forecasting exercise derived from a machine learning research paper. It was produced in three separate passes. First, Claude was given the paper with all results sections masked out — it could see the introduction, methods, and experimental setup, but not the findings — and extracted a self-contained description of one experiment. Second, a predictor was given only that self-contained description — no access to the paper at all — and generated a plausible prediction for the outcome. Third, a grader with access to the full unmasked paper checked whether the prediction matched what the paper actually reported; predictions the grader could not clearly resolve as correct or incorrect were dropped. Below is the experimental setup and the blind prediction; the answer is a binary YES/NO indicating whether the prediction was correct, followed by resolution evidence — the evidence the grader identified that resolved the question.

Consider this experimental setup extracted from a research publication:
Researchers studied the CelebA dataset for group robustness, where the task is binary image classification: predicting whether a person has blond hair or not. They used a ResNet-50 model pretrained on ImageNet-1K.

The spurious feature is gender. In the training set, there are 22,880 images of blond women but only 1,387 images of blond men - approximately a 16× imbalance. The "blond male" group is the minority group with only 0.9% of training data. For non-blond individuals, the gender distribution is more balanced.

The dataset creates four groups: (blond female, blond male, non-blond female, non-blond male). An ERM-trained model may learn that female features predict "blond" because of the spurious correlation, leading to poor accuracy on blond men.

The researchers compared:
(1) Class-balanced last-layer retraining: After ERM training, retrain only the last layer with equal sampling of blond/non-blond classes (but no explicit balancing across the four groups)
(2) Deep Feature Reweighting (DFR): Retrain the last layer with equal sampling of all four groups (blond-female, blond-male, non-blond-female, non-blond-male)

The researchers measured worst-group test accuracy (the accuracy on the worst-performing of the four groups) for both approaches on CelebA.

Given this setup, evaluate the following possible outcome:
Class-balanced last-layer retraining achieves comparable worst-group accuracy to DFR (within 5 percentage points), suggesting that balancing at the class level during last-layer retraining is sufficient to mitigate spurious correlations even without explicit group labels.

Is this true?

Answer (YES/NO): NO